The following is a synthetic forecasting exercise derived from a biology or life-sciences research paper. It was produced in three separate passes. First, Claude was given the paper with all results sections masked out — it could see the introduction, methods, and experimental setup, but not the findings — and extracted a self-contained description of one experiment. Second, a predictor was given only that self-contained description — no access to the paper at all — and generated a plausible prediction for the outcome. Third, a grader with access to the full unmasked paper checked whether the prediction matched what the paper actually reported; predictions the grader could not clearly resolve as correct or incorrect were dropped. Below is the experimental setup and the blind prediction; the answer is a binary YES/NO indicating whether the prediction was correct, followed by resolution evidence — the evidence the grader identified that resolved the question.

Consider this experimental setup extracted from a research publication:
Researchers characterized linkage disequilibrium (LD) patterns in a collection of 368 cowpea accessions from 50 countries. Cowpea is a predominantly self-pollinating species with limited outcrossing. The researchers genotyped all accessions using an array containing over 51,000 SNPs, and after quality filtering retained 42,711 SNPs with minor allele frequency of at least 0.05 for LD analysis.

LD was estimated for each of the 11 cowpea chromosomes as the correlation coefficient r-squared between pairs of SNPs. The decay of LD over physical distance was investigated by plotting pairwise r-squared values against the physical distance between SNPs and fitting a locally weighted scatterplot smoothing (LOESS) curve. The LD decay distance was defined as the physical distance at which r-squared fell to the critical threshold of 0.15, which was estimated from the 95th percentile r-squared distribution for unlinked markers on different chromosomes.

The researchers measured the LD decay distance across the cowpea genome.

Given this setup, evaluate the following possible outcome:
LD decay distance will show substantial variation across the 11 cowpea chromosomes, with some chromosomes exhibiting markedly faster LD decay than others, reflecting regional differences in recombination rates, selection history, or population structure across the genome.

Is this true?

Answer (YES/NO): YES